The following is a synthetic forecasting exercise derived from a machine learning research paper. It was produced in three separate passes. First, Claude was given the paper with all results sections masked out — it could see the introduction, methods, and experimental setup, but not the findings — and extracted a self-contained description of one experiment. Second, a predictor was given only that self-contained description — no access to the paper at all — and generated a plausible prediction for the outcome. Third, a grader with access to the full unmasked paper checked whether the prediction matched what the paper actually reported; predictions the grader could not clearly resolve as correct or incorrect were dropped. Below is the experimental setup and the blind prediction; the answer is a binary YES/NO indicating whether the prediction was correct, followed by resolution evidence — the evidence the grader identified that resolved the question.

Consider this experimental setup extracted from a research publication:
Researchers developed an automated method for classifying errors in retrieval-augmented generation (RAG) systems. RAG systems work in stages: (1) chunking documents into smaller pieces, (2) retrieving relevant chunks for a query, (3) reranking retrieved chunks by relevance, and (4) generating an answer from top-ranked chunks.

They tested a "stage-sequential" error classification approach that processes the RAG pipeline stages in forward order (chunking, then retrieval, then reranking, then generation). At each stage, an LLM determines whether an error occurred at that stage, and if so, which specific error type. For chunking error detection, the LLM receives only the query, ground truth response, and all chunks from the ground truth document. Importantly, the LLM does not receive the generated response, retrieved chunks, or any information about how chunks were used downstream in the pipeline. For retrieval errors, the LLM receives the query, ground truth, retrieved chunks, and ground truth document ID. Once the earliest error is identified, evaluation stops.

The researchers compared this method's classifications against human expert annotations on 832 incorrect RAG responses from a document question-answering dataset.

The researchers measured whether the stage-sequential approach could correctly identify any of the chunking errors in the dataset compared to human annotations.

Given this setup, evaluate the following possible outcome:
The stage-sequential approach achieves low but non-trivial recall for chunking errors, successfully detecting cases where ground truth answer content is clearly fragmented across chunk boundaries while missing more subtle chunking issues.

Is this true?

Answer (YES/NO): NO